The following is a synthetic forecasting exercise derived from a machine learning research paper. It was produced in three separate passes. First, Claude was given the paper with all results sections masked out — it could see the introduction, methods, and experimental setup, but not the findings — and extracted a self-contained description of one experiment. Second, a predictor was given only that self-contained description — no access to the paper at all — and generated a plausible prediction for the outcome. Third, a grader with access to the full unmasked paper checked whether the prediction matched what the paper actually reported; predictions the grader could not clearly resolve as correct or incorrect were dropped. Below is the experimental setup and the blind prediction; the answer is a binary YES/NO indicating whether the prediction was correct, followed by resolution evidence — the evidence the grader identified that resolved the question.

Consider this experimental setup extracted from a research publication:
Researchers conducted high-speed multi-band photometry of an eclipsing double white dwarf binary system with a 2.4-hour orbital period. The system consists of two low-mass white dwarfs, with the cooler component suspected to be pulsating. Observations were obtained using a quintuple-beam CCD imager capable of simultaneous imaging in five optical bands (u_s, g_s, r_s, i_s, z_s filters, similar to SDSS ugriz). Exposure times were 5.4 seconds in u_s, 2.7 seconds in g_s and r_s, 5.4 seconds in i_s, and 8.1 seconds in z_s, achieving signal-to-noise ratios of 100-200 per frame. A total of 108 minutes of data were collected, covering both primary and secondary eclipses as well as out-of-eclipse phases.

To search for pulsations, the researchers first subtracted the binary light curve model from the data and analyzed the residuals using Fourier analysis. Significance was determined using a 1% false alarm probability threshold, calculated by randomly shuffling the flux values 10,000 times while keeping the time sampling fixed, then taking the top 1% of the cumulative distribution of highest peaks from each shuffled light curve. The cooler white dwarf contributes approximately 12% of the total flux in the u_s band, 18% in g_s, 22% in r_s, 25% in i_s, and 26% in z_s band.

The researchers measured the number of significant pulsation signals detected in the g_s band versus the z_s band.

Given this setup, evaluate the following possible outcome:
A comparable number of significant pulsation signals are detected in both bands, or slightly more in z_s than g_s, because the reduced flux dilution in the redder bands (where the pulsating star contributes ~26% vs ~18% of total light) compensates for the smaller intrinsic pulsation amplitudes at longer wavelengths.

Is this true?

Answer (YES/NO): NO